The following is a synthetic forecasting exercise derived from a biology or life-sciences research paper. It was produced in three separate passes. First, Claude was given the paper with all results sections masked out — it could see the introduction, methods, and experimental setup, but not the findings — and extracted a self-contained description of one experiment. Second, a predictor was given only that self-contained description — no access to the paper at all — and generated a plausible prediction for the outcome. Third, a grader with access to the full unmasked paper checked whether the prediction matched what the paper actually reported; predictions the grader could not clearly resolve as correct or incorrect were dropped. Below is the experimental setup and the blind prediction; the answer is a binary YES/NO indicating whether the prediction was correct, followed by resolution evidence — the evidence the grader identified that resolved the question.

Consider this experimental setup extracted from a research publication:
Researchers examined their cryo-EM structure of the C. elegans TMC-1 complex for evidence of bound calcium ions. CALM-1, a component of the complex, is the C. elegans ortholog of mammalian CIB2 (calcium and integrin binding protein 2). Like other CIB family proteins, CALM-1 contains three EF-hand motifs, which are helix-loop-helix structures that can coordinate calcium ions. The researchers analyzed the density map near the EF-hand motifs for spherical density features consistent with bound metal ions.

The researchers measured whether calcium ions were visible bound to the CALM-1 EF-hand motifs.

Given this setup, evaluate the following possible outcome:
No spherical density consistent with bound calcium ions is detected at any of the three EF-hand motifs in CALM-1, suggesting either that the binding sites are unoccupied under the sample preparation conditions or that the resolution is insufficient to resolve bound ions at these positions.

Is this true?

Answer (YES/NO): NO